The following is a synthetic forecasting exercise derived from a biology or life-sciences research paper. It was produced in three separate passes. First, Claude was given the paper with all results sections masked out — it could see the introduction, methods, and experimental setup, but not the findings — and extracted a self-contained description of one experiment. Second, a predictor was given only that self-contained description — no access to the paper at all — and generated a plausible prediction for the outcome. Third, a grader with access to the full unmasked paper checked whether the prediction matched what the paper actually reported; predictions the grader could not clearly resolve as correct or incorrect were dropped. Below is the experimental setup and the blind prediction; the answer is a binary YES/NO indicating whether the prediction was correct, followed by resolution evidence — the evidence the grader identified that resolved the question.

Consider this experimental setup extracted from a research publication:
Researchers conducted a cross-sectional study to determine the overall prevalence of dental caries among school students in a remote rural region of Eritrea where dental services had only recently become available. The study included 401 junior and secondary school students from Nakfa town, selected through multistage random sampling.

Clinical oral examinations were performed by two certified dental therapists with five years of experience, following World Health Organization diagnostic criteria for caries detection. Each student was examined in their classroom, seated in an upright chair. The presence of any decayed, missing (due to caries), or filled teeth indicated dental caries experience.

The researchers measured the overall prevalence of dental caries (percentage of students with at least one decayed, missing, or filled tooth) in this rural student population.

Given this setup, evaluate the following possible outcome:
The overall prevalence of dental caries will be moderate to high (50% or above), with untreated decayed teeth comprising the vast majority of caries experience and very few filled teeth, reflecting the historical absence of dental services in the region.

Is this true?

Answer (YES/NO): YES